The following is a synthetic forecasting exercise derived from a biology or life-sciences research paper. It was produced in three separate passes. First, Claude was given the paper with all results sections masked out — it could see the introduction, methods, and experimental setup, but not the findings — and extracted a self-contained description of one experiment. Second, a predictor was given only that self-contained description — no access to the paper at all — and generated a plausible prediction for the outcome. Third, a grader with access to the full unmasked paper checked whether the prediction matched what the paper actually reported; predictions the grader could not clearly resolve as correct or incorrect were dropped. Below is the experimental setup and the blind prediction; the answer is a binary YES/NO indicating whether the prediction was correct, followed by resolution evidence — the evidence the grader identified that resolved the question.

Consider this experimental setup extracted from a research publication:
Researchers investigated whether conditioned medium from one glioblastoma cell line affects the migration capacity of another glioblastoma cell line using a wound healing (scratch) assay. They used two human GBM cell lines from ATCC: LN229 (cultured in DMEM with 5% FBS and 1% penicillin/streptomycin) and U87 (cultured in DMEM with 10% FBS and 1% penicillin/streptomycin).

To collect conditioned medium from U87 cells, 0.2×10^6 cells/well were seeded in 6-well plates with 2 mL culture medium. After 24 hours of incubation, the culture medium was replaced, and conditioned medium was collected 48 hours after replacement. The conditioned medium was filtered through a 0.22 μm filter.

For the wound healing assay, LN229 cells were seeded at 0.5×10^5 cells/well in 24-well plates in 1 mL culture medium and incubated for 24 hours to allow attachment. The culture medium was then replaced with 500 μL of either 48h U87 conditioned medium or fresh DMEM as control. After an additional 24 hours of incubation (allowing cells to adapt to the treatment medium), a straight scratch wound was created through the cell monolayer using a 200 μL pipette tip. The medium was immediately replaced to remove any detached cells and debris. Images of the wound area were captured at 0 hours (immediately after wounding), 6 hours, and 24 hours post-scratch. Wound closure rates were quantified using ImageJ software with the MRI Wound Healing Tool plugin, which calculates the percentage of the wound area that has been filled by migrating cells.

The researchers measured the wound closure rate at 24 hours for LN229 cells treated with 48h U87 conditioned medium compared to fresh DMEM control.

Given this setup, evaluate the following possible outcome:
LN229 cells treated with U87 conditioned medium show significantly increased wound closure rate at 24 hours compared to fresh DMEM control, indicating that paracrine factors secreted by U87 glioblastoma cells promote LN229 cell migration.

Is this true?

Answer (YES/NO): NO